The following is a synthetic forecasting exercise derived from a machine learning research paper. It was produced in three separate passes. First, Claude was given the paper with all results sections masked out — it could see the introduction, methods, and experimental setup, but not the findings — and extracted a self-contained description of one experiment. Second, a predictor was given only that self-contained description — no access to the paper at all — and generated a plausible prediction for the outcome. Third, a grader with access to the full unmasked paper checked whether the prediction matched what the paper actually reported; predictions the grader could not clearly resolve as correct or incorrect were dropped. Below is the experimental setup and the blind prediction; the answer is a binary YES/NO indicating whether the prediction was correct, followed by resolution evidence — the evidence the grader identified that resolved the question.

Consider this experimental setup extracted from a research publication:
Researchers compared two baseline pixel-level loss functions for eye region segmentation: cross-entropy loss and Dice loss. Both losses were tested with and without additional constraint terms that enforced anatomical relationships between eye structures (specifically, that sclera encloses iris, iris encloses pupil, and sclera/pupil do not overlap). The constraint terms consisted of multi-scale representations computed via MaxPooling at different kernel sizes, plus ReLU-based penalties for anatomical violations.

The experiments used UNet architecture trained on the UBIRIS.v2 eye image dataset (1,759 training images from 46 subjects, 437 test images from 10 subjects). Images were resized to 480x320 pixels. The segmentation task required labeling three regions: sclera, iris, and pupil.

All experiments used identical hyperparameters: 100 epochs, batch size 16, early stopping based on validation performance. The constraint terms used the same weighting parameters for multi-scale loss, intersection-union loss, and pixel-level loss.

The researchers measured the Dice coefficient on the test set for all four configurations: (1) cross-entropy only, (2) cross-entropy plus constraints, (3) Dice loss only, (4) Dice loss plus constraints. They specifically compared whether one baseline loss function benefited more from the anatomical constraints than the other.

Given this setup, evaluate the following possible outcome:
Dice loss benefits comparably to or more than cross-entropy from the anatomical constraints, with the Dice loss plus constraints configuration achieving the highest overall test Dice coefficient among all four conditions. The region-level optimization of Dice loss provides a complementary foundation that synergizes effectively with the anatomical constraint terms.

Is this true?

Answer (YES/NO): NO